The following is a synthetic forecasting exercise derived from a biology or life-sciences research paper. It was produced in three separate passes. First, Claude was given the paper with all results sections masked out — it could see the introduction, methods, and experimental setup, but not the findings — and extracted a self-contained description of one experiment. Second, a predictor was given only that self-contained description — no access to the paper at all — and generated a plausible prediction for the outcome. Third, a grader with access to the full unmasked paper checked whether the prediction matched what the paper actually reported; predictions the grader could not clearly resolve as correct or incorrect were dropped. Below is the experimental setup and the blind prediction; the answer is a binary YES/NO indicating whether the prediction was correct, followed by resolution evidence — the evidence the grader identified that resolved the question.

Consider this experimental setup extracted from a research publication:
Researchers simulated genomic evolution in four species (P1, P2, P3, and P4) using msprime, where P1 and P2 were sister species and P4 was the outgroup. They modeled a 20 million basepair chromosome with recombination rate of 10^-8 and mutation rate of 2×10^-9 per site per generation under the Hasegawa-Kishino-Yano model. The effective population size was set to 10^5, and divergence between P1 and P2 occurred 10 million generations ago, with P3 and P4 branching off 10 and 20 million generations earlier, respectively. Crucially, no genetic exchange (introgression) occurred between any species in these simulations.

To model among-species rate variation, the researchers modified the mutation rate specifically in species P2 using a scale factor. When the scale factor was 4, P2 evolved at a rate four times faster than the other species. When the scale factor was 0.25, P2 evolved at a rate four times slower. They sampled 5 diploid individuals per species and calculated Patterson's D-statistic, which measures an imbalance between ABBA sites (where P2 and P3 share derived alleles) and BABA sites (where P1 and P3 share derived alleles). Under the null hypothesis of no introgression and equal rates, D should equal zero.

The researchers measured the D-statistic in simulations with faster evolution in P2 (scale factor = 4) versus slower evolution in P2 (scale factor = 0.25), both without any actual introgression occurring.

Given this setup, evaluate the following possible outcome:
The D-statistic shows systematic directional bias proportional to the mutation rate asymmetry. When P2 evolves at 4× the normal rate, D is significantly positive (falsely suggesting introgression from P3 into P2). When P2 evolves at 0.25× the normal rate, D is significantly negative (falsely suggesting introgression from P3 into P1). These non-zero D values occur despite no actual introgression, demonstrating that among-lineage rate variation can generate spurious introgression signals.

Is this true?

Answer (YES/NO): NO